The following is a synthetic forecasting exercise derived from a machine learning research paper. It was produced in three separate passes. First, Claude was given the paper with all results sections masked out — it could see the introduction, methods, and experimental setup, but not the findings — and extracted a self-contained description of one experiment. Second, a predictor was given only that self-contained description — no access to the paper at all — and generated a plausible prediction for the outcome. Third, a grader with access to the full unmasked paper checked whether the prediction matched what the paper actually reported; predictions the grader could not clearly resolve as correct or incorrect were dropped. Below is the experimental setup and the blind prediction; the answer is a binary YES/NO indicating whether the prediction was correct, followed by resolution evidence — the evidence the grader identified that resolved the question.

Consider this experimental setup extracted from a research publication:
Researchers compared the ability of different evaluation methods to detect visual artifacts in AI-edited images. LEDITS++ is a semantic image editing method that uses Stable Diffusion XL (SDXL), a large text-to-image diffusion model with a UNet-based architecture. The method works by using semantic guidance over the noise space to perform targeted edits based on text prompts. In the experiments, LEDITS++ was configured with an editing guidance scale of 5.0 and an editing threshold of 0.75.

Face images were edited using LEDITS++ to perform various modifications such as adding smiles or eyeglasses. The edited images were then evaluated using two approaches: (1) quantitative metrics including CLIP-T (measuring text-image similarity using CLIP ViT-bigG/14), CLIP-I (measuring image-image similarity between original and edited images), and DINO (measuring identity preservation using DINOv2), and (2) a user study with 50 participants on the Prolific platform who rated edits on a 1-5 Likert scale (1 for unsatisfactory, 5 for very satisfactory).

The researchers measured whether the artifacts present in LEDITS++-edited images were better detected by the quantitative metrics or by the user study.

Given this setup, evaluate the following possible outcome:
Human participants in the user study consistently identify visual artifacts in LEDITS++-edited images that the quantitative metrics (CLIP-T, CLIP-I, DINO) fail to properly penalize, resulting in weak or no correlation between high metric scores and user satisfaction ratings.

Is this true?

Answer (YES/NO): YES